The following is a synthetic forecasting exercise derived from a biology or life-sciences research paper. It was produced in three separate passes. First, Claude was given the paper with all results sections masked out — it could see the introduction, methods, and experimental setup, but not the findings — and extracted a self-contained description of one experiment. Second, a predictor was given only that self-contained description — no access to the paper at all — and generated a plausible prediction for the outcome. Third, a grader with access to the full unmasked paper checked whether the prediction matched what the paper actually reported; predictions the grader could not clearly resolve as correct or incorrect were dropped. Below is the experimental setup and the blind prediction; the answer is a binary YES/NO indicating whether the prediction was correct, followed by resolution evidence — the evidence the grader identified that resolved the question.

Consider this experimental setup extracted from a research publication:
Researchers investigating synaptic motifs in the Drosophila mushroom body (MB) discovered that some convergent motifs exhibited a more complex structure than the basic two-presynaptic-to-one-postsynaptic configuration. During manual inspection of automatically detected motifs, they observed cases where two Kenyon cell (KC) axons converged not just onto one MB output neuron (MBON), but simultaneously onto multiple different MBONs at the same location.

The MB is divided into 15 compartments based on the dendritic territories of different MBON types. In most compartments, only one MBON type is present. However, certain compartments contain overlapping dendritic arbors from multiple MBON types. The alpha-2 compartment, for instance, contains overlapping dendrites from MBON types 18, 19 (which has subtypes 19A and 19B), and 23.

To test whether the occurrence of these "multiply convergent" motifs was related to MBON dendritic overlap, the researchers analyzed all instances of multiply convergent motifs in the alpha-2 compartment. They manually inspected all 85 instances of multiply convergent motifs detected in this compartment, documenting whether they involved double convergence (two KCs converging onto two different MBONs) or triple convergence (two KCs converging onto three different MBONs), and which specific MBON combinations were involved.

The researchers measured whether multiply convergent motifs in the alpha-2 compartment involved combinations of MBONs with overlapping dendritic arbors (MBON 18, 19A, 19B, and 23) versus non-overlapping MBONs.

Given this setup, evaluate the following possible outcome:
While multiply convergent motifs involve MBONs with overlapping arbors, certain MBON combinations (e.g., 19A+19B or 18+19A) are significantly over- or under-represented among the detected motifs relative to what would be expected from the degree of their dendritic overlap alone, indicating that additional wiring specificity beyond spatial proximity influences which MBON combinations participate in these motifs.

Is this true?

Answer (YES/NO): YES